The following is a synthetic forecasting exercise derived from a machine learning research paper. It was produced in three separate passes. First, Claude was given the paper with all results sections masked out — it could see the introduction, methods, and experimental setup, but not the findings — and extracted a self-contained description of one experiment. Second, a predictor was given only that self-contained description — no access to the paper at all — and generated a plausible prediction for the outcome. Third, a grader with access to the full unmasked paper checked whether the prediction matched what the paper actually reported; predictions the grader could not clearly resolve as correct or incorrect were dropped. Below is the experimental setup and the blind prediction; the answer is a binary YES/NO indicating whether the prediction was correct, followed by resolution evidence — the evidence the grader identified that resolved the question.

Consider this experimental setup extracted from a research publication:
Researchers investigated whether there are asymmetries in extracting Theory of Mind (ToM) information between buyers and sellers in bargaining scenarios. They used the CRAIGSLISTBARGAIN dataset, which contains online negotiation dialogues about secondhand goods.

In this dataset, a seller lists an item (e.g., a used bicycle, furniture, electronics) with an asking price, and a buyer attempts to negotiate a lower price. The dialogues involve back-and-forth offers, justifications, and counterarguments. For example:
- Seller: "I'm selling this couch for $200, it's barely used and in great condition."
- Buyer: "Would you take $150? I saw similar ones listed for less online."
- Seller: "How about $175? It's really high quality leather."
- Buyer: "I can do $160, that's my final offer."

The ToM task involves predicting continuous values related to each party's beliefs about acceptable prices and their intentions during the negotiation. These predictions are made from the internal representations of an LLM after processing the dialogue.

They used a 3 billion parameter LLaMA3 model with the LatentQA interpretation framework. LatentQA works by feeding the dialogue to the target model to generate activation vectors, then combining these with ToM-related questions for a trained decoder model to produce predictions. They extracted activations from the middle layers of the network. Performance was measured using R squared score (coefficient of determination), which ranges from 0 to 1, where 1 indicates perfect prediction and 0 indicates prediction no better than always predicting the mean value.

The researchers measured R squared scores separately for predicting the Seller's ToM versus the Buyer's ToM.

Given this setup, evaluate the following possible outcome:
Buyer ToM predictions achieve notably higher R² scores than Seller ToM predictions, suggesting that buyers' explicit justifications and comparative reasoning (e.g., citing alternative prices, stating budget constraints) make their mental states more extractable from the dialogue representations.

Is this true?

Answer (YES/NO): NO